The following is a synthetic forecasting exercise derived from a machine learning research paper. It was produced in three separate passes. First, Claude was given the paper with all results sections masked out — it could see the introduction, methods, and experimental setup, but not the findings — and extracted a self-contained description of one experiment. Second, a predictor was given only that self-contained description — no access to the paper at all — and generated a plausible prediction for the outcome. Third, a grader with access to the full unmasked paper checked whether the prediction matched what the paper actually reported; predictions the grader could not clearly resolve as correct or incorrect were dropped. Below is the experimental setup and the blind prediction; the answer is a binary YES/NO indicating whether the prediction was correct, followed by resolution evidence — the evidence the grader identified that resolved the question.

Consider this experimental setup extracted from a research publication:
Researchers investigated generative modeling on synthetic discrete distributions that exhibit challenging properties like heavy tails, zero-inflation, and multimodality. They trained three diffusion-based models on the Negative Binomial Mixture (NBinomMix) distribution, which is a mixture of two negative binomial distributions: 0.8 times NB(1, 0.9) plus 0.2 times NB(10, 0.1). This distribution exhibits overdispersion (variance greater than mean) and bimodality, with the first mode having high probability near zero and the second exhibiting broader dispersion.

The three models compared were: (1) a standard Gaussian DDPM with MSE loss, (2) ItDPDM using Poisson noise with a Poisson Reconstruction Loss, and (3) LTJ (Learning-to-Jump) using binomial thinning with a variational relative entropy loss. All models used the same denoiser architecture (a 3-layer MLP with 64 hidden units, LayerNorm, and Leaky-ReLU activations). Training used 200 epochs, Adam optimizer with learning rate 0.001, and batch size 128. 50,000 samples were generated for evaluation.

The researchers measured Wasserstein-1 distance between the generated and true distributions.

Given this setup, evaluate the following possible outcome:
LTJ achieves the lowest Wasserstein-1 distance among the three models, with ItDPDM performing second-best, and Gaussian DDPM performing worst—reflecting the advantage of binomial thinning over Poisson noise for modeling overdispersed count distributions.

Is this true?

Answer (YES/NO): YES